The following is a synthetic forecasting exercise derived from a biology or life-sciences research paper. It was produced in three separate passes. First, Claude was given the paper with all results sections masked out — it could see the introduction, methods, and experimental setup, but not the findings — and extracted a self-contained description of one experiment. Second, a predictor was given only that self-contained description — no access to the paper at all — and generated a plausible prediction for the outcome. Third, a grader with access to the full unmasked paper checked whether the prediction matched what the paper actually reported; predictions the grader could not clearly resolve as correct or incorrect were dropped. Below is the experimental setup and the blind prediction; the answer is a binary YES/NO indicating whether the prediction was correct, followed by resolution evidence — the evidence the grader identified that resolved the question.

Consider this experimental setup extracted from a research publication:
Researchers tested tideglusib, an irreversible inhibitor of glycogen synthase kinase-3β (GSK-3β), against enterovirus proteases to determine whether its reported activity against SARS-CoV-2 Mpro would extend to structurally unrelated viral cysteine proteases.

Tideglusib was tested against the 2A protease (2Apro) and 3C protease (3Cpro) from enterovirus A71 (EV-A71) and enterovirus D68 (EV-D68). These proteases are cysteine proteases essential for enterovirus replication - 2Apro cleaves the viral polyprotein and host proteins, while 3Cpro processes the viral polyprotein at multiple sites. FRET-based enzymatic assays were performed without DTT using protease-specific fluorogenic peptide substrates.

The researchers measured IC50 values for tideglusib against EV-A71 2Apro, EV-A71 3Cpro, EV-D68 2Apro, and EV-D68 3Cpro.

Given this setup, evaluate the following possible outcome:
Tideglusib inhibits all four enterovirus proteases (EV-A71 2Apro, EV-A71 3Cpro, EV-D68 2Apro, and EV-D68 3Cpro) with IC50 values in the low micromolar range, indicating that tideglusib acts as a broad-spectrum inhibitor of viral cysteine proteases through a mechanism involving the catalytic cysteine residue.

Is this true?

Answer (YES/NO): YES